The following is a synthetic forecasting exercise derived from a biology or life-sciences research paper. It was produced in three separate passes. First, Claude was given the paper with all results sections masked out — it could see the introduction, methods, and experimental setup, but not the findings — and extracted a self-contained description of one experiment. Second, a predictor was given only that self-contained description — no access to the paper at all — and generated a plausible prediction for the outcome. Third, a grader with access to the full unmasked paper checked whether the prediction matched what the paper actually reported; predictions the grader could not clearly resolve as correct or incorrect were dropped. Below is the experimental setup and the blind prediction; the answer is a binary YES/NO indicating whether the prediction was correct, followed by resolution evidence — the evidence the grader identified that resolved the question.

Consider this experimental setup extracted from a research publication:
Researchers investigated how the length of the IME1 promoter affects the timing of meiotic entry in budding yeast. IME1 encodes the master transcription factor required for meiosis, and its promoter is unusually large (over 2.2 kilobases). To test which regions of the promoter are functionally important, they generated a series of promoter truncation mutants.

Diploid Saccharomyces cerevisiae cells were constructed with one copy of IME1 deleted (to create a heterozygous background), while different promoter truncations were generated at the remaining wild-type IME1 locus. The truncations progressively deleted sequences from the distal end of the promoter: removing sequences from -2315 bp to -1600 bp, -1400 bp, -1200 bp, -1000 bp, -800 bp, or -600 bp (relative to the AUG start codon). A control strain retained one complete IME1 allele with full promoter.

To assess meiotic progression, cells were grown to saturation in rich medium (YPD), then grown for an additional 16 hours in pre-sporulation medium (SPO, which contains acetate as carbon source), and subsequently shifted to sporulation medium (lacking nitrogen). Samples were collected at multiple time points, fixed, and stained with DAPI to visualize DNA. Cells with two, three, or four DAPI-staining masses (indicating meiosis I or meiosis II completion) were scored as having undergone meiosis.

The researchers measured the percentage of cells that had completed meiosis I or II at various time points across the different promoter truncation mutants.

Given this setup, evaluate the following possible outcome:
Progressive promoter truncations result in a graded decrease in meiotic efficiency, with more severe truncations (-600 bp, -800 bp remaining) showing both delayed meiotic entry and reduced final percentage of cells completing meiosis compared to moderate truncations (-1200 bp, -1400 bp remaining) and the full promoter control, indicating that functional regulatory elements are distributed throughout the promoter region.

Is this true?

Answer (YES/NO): NO